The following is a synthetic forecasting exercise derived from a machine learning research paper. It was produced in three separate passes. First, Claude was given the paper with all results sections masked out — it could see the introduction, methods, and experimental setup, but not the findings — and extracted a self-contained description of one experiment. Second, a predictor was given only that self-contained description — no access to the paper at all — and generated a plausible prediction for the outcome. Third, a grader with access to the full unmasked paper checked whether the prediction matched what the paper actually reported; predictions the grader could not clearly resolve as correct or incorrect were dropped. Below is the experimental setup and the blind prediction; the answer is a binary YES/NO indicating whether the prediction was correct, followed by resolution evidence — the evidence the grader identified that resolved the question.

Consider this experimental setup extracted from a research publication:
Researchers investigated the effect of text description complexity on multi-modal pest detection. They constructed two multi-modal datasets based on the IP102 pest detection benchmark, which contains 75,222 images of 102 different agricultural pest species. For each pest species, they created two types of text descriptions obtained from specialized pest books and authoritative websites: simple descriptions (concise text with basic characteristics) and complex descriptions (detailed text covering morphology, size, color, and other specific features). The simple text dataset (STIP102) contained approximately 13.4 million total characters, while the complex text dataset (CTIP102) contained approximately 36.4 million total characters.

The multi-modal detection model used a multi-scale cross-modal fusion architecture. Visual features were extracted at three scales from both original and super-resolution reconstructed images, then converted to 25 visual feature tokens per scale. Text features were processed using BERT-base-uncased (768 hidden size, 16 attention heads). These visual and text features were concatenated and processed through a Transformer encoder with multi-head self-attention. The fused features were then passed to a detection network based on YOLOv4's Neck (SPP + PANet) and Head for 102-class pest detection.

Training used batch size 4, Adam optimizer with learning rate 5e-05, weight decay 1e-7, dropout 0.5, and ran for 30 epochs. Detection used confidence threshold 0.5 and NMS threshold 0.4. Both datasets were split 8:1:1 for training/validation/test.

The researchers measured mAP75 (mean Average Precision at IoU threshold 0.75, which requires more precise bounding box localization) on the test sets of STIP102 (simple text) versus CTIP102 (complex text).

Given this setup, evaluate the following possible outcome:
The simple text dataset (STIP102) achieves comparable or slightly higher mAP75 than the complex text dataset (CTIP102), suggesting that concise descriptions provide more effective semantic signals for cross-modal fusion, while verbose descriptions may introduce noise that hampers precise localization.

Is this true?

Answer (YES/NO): YES